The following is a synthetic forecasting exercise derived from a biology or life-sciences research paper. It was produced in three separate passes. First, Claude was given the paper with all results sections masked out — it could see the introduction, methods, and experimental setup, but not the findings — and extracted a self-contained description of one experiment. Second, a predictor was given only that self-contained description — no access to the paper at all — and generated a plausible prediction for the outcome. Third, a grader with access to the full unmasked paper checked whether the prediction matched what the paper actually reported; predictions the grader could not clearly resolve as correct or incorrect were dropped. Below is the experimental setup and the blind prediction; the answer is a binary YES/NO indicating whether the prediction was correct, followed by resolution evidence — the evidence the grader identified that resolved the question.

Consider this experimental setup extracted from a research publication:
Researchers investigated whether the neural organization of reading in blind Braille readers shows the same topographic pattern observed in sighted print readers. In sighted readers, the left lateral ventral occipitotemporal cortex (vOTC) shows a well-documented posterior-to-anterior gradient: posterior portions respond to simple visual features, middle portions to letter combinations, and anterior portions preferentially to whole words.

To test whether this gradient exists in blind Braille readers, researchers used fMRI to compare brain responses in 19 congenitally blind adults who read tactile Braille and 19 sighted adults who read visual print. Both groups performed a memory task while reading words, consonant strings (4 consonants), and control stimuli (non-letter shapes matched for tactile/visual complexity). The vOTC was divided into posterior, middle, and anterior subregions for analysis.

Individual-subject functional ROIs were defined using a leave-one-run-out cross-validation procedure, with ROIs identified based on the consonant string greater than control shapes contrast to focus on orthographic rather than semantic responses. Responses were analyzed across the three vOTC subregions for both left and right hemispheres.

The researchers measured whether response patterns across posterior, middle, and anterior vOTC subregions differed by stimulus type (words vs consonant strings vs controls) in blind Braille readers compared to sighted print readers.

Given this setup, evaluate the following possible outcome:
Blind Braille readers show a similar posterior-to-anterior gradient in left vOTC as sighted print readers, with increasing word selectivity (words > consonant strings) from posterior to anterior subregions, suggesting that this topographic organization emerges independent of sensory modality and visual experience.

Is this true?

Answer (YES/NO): NO